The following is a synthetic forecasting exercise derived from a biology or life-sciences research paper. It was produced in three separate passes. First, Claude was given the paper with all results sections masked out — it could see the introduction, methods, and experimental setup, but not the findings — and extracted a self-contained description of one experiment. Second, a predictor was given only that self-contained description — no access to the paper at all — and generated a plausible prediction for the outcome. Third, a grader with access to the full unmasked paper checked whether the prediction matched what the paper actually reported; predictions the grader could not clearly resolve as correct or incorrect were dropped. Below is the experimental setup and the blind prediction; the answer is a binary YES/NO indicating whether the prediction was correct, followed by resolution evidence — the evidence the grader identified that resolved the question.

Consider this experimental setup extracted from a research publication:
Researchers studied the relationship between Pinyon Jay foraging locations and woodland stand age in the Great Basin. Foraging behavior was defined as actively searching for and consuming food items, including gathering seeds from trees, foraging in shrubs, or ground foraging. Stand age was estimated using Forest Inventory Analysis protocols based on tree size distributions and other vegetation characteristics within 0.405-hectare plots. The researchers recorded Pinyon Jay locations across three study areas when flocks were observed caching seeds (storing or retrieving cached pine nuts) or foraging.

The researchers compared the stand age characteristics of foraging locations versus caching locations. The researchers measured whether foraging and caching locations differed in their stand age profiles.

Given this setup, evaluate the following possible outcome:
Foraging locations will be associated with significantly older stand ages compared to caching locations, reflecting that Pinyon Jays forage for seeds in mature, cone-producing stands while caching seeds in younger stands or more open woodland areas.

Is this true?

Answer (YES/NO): NO